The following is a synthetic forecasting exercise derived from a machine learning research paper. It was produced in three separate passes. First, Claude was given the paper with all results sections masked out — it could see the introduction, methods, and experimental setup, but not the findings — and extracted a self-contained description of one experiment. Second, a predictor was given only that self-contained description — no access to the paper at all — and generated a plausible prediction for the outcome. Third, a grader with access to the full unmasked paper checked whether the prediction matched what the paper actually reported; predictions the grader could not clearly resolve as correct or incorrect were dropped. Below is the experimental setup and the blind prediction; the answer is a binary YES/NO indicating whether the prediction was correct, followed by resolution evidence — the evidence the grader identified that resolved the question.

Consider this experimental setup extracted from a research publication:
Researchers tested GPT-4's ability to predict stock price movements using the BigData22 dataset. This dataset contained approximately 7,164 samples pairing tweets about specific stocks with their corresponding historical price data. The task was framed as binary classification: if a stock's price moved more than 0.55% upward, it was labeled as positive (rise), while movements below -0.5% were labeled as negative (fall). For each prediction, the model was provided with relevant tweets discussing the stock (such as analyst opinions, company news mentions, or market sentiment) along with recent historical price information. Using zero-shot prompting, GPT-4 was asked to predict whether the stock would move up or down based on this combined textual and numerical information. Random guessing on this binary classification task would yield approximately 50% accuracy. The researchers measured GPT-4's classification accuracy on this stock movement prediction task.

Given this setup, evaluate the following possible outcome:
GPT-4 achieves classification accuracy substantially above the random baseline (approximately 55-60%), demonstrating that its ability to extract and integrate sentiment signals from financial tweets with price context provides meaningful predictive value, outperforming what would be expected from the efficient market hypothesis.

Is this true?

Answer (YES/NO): NO